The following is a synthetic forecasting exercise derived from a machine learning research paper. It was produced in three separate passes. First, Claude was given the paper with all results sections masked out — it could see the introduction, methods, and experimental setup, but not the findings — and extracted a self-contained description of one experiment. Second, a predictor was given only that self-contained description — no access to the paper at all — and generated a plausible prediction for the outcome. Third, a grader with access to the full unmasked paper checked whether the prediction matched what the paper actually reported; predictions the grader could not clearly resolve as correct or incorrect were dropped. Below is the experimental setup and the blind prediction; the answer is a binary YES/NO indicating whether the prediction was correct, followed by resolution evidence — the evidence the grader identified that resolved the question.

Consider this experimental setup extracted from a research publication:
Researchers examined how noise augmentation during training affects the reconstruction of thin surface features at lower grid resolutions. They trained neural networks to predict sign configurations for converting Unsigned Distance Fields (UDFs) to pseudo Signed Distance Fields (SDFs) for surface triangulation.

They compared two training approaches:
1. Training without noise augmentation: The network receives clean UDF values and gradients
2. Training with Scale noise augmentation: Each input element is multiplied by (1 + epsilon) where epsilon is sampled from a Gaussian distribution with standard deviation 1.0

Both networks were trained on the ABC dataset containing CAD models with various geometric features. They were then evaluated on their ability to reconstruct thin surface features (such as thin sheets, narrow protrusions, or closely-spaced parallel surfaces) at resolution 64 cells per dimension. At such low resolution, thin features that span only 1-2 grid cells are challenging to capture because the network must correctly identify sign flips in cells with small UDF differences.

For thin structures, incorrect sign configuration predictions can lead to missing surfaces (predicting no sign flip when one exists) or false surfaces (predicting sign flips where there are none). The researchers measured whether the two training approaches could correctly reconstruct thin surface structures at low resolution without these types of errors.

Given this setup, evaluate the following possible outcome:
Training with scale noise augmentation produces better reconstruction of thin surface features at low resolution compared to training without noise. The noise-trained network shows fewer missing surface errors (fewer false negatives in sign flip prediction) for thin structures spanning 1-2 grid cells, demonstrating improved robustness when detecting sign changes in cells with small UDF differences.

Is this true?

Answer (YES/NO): YES